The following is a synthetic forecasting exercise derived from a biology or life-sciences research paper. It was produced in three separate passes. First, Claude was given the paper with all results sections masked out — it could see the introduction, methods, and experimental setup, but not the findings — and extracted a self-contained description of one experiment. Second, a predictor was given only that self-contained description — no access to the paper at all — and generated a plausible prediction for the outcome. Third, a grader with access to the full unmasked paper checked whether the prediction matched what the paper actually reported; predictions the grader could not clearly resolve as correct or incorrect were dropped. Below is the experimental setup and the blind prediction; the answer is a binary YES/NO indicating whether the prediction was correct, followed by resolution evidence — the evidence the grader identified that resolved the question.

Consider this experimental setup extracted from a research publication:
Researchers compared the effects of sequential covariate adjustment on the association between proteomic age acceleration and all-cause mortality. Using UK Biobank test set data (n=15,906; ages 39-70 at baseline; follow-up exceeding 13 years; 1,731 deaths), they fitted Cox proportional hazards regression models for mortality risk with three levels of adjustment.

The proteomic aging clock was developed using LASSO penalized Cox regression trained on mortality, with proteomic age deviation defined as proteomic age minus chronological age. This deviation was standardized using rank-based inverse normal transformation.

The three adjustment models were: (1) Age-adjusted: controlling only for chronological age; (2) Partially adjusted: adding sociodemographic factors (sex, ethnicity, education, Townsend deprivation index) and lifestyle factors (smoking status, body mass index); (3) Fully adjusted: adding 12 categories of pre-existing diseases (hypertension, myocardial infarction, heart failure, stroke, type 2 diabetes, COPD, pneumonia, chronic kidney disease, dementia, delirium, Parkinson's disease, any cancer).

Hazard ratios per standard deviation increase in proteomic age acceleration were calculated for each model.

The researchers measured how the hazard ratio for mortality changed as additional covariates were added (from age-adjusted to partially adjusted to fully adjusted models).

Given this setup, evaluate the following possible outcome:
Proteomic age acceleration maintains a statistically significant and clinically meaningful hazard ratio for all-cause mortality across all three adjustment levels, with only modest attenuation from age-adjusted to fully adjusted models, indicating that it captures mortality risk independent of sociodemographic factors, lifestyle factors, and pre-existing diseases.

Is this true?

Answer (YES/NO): YES